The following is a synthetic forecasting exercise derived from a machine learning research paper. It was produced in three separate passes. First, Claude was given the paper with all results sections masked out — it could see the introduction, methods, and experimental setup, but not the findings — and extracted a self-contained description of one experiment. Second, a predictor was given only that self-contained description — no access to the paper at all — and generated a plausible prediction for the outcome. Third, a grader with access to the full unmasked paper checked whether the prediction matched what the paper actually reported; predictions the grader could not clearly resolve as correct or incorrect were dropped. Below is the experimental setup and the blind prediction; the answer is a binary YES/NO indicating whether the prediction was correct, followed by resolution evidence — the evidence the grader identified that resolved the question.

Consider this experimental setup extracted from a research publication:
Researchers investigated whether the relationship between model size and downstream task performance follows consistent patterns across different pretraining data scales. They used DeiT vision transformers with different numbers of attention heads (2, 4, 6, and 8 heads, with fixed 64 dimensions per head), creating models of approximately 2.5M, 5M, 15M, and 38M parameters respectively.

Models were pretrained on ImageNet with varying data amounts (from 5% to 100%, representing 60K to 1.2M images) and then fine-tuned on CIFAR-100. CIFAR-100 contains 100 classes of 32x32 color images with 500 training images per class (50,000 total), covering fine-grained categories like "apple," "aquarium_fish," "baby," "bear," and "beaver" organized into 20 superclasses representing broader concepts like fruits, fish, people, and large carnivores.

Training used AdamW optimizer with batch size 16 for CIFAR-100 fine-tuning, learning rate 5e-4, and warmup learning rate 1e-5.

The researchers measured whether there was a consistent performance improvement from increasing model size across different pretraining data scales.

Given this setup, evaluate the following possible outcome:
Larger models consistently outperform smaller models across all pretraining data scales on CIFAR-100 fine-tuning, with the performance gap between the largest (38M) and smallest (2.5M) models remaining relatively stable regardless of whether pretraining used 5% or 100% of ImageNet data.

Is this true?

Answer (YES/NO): NO